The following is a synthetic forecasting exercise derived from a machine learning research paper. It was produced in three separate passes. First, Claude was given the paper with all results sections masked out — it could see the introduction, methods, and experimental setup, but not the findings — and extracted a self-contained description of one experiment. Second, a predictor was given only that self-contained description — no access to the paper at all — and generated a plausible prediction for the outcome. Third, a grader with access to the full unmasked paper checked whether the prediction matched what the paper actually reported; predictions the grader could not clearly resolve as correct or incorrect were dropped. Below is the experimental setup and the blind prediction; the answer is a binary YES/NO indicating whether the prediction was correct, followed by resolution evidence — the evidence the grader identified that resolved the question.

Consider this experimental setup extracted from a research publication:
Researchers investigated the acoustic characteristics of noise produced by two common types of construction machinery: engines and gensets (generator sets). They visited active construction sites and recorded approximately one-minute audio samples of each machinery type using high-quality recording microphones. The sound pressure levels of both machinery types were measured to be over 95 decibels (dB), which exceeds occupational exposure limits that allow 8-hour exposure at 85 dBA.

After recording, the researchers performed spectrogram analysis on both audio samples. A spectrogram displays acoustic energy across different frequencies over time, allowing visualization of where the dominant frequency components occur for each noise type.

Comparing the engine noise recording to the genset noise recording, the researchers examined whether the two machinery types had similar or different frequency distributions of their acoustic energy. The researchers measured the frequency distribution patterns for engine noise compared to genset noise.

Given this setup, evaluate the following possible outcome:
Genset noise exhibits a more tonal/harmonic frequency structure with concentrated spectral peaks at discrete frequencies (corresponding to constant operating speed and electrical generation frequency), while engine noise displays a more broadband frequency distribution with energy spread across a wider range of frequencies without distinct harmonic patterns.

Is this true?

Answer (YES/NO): NO